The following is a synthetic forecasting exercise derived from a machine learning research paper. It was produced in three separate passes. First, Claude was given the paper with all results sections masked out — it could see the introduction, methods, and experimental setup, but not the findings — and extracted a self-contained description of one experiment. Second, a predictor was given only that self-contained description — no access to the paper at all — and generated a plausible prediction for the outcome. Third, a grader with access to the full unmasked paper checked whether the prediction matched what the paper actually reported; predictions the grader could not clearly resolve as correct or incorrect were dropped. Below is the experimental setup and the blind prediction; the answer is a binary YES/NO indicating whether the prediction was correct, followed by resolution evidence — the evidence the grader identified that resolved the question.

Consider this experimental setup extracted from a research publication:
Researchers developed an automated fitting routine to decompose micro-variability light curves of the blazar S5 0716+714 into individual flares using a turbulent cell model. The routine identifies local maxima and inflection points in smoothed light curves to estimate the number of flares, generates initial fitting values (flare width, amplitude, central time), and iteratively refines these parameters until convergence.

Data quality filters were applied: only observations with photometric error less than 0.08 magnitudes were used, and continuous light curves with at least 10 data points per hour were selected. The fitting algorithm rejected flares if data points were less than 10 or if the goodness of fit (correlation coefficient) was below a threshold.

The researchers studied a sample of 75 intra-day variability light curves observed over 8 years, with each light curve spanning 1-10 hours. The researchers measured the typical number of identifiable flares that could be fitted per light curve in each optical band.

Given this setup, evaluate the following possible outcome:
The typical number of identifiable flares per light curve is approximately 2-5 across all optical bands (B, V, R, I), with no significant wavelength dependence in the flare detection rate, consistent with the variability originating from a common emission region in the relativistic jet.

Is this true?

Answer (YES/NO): NO